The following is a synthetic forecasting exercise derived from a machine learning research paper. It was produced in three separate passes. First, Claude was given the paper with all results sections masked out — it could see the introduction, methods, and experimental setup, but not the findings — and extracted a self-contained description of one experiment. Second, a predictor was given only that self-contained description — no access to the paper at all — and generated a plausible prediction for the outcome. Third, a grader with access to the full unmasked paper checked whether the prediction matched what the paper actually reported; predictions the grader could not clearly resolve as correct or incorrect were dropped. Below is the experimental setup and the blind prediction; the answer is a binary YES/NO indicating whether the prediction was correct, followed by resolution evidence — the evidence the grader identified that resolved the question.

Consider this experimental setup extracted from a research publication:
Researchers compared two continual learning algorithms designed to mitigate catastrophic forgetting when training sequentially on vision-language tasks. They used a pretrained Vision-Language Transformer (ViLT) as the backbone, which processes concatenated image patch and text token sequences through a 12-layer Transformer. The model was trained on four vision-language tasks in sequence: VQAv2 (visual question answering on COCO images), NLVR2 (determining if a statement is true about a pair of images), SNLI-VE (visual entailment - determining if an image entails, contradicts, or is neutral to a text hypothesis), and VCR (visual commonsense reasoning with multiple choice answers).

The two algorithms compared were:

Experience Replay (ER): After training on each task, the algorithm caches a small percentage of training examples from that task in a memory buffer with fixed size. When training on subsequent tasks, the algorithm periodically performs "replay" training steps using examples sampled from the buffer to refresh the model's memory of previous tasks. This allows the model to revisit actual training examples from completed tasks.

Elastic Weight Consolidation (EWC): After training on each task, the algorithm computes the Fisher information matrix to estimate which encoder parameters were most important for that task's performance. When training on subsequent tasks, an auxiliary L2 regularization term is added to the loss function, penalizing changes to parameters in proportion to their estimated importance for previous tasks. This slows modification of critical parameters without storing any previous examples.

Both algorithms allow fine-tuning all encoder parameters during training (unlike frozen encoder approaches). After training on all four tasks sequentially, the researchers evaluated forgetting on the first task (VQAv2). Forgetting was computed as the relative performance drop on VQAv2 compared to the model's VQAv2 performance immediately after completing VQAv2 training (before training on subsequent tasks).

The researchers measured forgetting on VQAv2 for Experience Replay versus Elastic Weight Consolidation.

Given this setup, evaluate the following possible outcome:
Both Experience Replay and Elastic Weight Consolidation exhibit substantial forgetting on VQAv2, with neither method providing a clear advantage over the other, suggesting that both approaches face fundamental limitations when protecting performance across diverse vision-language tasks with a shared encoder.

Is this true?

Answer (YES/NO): NO